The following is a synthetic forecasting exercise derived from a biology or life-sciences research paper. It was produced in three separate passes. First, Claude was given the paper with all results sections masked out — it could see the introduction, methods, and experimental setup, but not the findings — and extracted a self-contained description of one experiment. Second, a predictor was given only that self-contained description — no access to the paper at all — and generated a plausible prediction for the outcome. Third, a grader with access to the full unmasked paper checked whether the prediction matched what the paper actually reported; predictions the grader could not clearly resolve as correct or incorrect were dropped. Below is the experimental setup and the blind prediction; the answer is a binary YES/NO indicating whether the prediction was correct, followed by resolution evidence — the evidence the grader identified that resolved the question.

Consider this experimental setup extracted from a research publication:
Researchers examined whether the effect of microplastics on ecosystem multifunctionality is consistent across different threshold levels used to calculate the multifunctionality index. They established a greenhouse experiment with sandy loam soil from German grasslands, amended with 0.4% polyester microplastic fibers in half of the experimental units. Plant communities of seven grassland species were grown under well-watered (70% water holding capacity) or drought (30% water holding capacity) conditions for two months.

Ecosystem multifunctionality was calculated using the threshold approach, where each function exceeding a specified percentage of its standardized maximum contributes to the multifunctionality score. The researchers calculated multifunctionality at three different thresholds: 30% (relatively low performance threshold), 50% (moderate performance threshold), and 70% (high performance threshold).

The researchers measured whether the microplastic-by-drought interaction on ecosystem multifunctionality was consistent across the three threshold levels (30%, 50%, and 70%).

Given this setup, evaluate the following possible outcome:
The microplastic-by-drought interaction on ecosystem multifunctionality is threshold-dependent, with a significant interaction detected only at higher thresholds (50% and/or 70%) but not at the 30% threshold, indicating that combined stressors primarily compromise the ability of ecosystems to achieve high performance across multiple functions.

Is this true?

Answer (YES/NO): NO